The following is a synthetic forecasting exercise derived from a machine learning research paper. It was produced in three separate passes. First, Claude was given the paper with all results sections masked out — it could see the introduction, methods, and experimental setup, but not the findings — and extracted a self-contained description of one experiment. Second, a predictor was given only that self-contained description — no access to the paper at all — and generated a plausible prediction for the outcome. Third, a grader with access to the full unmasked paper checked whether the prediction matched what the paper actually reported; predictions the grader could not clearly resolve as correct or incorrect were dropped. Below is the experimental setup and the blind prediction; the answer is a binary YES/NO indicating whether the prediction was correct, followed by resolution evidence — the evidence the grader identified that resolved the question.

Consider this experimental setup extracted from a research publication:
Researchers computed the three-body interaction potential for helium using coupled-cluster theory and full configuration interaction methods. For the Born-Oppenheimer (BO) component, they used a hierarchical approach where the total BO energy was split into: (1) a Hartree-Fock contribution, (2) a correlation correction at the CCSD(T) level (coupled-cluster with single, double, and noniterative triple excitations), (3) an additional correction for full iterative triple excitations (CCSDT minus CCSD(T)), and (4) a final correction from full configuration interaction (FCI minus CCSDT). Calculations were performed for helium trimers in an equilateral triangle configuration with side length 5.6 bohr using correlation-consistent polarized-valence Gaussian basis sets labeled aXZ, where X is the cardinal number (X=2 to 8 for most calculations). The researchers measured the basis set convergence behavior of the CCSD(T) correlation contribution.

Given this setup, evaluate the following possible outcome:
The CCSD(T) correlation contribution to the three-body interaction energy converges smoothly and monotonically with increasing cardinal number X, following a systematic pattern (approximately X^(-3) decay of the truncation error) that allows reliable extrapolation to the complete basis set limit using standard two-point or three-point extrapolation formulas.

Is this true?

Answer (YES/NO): YES